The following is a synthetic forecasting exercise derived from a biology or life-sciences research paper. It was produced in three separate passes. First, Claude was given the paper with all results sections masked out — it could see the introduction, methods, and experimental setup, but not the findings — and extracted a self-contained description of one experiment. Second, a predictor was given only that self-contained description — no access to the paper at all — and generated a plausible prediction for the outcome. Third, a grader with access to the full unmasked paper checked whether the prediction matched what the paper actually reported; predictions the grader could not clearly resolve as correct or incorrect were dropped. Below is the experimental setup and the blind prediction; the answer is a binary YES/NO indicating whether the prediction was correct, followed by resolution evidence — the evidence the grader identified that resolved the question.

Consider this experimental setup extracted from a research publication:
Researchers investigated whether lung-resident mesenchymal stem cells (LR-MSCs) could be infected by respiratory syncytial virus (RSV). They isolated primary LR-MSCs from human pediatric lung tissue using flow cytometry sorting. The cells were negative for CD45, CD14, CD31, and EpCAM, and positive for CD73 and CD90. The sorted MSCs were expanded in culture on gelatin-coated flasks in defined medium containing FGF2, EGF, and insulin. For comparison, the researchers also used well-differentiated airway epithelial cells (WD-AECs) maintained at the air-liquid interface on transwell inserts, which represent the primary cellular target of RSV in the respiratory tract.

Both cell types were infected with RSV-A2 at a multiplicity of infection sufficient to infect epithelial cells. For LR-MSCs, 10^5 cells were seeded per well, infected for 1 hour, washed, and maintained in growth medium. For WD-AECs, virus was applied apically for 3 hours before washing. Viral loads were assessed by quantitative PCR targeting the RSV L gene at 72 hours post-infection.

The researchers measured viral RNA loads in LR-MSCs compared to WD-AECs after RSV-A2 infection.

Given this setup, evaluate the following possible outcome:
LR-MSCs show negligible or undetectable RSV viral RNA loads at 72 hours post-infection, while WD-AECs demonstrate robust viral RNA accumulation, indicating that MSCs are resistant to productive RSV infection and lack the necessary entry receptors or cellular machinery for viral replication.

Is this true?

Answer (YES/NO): NO